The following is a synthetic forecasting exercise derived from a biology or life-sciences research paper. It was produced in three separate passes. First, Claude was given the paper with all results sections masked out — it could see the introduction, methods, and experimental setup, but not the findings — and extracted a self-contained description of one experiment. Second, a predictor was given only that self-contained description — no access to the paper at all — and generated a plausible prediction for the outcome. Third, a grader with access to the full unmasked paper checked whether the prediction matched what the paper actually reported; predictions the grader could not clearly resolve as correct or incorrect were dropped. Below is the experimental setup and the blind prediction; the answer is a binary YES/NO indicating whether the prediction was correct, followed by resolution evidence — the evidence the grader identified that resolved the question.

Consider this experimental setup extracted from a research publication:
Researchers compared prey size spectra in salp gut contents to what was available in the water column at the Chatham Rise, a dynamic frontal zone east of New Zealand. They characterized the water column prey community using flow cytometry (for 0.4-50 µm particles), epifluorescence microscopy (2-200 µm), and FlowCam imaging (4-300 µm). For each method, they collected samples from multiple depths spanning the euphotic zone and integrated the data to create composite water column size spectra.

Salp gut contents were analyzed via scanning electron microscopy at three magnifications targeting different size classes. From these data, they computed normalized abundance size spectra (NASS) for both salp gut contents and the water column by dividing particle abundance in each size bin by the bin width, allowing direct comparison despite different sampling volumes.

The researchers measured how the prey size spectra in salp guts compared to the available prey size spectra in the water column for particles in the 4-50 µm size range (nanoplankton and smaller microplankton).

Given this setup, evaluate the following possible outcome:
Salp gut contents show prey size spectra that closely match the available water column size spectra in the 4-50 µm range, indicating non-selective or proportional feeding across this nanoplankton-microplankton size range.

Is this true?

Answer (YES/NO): NO